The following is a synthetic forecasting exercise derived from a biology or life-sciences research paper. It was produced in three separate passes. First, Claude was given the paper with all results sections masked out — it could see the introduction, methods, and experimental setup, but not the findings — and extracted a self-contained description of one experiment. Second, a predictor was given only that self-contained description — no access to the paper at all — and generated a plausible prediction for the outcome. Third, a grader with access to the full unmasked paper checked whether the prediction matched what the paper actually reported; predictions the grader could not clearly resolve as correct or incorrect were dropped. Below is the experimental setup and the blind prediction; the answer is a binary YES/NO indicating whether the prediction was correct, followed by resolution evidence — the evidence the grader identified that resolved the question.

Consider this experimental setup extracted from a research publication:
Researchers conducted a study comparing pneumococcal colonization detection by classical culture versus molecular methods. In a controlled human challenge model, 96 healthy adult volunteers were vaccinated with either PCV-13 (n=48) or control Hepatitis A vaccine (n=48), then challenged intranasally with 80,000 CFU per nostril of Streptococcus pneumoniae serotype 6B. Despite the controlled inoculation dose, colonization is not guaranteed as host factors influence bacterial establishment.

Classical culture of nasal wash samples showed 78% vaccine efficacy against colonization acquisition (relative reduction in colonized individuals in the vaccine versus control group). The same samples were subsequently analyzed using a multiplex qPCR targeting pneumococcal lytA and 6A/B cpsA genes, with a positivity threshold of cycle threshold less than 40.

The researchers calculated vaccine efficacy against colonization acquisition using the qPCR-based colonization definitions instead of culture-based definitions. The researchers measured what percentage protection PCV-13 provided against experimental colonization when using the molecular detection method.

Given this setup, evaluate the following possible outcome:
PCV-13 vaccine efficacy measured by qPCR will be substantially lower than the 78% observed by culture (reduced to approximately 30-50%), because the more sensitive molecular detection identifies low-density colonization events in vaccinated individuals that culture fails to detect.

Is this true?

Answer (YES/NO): YES